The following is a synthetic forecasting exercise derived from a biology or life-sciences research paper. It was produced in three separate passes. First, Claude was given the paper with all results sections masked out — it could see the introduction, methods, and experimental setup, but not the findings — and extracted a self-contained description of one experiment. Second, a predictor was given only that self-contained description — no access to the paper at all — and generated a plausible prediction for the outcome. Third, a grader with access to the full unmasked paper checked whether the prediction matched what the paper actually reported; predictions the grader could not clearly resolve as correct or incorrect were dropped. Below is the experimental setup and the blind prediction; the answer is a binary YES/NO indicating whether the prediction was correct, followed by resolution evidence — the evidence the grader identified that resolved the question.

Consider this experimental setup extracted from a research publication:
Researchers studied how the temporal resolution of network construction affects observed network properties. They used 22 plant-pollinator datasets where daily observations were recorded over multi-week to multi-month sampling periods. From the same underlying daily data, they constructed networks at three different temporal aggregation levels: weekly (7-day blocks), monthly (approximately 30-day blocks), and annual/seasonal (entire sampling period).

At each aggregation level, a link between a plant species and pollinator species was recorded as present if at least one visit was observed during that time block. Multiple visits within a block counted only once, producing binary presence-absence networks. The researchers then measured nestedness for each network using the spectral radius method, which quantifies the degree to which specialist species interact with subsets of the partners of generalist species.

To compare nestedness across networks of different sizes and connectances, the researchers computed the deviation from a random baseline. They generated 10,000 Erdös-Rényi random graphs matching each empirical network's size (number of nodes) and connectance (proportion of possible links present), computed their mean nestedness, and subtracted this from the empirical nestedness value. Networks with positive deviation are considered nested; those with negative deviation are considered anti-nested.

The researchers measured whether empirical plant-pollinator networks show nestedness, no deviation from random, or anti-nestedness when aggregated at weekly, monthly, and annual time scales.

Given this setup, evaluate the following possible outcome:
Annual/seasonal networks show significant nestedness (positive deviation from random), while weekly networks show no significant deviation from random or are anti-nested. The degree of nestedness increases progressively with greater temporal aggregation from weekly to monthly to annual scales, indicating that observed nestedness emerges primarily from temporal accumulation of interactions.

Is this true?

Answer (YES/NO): NO